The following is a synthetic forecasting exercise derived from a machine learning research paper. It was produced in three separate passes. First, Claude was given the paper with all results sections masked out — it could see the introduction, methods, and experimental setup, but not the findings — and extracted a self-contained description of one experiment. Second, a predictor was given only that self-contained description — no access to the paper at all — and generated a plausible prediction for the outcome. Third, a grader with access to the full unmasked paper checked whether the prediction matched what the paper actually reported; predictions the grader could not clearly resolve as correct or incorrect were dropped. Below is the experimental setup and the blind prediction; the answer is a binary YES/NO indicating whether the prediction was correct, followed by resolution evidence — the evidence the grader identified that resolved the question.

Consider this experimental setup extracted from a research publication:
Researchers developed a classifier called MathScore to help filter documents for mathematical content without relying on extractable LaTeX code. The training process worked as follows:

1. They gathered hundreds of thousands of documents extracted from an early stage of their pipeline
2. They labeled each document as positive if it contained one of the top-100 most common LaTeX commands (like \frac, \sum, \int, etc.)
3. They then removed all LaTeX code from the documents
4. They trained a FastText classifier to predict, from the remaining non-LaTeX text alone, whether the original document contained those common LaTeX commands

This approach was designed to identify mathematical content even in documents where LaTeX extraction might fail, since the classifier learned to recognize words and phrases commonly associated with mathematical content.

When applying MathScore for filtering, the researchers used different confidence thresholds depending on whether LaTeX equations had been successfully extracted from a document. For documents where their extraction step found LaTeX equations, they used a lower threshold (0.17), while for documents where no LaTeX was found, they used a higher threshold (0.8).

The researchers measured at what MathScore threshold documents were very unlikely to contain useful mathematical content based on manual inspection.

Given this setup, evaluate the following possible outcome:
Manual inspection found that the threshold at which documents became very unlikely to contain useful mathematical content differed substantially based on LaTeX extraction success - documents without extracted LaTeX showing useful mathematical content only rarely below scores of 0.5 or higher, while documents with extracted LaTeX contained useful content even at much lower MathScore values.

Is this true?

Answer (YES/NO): NO